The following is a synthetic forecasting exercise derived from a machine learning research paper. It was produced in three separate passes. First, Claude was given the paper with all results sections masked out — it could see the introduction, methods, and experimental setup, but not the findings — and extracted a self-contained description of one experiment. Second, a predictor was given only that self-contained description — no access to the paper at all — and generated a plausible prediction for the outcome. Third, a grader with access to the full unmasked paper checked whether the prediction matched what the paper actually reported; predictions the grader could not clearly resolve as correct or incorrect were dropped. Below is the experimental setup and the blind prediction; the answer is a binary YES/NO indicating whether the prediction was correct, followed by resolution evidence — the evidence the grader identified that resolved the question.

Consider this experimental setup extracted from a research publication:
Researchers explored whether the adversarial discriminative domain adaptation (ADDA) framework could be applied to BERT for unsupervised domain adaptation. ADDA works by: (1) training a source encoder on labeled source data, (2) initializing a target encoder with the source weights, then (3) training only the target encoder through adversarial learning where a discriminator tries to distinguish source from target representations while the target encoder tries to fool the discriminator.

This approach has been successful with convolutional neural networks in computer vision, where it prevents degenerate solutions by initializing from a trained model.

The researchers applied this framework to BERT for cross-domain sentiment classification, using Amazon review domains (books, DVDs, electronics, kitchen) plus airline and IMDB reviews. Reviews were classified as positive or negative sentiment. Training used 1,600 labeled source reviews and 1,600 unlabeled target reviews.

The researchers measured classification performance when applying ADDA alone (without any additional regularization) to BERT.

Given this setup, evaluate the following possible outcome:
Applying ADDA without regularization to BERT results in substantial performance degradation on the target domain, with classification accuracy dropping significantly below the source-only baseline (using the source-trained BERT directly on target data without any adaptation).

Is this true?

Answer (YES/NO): YES